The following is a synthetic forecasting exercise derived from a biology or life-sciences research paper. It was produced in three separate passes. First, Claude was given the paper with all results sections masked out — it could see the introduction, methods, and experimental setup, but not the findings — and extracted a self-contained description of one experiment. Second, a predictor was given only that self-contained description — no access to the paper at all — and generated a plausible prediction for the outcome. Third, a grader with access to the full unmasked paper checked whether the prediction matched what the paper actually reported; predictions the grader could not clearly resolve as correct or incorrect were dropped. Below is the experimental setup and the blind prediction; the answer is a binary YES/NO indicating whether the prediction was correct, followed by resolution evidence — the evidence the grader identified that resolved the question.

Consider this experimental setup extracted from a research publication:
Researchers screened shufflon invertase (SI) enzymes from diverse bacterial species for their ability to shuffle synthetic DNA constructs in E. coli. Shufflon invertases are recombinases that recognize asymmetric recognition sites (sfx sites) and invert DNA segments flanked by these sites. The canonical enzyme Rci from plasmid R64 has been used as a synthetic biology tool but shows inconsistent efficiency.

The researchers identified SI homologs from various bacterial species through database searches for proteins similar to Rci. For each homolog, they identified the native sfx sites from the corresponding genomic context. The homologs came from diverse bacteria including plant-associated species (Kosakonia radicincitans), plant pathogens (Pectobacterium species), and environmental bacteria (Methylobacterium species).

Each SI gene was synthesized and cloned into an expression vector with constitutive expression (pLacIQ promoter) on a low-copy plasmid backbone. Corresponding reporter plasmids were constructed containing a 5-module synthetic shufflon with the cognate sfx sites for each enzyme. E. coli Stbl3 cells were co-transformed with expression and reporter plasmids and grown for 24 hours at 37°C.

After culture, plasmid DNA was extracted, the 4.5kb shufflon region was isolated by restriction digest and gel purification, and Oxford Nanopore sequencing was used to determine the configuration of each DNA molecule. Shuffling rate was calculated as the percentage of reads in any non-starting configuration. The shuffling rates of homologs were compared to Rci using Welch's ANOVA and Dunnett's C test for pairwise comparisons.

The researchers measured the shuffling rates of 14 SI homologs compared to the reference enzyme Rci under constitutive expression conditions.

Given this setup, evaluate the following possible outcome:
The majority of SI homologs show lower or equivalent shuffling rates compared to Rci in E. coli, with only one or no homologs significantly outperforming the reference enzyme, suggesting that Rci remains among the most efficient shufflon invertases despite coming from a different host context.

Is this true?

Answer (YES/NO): YES